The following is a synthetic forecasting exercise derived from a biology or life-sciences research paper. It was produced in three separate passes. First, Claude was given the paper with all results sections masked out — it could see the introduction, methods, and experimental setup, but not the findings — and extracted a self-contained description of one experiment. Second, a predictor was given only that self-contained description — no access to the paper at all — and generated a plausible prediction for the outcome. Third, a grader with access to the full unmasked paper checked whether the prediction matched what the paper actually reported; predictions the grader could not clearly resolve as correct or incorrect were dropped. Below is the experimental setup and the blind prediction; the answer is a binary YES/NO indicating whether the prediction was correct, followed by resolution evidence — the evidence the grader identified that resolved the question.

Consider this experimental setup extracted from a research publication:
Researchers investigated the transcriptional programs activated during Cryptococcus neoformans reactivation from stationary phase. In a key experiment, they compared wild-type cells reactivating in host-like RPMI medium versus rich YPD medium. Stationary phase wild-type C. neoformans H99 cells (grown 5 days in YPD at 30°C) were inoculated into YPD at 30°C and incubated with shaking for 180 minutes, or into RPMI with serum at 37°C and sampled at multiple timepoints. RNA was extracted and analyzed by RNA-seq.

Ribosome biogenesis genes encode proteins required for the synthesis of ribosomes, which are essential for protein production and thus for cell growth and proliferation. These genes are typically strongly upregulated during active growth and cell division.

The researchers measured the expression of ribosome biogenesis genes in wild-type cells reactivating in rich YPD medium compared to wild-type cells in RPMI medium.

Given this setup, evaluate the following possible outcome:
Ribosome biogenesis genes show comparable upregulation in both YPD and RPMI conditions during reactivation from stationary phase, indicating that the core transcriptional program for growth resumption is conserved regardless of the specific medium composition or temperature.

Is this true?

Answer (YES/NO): NO